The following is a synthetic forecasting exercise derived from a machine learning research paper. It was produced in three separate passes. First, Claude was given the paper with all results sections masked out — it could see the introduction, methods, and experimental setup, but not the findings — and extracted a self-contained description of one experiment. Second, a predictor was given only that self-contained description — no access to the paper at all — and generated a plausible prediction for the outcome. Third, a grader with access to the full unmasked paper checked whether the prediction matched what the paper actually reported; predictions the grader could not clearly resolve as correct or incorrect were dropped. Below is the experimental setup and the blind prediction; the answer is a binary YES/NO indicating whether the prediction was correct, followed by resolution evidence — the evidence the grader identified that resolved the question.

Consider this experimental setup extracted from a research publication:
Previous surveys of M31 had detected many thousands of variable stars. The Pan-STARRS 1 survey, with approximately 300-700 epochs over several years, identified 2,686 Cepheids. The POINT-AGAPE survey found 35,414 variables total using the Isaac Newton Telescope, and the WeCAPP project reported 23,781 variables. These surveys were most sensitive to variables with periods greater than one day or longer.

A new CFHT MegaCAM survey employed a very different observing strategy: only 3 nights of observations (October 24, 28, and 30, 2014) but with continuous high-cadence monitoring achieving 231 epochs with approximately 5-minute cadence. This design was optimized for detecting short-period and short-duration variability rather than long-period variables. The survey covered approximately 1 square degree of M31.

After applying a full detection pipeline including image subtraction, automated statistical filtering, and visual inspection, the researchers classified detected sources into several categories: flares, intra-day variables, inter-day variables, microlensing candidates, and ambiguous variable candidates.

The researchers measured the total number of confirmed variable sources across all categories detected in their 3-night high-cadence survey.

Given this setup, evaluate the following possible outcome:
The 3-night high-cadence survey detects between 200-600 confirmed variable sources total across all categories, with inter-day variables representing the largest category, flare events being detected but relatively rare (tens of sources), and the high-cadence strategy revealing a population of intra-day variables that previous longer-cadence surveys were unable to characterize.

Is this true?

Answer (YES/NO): NO